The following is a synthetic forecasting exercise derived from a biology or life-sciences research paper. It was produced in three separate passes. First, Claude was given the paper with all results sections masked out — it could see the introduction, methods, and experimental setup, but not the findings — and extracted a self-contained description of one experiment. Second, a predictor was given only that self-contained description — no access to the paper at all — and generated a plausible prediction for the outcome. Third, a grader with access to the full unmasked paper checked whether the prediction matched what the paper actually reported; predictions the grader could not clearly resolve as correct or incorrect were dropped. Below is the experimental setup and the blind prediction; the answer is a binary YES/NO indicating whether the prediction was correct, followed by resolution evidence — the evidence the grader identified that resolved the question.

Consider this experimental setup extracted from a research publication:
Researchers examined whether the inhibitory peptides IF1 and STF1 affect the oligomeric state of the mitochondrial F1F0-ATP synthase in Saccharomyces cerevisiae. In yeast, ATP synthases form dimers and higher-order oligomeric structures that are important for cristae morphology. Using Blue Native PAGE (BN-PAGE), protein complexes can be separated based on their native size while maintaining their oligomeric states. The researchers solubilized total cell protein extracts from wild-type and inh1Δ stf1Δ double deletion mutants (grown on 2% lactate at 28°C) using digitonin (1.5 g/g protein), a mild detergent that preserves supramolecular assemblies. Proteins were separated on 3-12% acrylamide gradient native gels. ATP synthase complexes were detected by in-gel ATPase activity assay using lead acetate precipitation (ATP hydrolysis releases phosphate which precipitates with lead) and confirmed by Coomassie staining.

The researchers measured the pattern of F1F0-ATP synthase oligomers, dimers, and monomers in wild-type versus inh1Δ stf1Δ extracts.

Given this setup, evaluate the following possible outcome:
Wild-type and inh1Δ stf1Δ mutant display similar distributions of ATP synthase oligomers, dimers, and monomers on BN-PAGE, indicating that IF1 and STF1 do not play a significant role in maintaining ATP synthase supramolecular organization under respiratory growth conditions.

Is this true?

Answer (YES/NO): YES